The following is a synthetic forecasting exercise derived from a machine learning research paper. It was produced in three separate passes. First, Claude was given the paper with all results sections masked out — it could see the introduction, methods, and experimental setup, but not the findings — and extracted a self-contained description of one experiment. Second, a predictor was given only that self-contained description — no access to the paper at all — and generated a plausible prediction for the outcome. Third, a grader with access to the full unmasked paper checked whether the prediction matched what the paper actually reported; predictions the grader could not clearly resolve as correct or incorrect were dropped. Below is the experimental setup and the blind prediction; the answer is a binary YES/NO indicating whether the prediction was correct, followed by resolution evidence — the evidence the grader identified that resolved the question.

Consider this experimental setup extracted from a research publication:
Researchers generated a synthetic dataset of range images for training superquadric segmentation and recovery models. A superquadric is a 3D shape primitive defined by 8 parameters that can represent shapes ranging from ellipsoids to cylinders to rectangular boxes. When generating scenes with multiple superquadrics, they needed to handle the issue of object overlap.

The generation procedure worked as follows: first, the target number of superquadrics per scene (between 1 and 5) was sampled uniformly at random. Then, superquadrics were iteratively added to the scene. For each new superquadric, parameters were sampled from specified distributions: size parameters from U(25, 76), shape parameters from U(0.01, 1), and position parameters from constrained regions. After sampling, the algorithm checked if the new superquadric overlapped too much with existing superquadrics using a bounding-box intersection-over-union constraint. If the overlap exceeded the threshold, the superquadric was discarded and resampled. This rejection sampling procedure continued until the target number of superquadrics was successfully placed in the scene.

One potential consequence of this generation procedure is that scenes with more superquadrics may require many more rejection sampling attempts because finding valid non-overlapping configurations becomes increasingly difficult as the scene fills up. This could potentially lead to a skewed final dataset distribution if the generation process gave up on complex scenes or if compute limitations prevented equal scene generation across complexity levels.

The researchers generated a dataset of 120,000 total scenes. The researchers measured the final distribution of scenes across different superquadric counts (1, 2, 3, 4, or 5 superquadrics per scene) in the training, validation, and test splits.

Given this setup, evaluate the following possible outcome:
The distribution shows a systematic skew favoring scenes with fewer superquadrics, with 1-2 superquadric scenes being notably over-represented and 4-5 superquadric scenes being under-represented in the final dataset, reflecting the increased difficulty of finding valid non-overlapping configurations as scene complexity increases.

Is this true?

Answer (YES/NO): NO